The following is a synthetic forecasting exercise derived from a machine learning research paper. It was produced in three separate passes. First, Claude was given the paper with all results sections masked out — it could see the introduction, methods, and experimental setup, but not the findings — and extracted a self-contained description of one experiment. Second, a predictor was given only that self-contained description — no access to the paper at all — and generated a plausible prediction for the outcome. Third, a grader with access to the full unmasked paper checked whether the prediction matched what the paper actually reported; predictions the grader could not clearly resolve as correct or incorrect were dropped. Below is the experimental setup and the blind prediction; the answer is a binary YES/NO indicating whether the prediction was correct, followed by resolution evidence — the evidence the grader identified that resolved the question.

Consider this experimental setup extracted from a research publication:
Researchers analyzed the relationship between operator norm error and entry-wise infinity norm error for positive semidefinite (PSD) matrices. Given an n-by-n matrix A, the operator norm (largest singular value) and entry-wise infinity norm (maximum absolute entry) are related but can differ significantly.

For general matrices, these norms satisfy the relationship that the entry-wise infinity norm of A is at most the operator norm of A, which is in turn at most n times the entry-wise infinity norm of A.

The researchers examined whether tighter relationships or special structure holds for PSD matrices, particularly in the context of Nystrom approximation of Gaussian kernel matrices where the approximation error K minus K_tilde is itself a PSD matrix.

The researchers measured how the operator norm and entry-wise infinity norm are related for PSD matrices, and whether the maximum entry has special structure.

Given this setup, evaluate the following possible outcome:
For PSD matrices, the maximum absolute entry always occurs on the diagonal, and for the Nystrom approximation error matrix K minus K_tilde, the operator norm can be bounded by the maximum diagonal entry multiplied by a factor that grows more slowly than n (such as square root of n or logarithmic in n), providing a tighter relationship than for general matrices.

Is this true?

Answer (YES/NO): NO